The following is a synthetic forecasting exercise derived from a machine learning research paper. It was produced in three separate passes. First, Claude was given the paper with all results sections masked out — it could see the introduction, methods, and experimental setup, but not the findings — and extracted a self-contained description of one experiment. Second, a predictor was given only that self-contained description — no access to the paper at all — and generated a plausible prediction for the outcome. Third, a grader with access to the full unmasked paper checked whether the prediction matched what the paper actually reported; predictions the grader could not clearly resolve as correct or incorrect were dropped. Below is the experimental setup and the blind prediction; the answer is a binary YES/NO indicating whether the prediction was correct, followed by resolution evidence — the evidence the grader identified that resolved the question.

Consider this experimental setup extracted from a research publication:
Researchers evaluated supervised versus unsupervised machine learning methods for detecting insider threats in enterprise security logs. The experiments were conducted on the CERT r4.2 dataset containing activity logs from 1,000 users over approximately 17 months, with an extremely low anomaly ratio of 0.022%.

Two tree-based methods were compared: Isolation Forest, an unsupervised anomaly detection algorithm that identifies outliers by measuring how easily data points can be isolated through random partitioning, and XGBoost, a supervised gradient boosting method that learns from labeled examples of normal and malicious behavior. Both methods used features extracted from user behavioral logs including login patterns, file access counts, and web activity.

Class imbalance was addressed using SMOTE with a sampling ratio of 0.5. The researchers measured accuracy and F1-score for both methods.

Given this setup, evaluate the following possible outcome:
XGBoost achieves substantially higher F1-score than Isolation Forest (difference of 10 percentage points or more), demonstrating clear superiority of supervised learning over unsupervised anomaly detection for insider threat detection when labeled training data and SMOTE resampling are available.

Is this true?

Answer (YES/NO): NO